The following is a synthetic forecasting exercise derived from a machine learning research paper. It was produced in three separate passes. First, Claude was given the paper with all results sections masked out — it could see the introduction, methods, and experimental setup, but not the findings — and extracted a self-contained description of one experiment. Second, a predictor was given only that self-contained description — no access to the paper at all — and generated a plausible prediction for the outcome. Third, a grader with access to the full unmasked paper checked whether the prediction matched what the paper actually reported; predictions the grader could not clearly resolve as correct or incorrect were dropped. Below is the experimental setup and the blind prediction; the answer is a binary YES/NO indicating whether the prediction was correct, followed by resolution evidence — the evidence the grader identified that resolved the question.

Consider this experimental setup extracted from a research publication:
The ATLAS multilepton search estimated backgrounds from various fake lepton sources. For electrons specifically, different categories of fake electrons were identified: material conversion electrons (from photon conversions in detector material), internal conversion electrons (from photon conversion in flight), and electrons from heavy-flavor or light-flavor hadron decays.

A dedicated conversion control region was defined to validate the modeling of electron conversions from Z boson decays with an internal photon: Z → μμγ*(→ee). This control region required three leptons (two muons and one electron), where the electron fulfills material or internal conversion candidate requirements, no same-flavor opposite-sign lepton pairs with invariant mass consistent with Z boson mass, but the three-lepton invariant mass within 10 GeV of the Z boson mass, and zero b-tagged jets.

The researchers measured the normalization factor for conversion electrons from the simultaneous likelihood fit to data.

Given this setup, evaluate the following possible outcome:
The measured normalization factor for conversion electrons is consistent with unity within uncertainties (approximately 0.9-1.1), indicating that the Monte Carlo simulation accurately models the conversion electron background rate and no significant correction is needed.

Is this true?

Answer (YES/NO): YES